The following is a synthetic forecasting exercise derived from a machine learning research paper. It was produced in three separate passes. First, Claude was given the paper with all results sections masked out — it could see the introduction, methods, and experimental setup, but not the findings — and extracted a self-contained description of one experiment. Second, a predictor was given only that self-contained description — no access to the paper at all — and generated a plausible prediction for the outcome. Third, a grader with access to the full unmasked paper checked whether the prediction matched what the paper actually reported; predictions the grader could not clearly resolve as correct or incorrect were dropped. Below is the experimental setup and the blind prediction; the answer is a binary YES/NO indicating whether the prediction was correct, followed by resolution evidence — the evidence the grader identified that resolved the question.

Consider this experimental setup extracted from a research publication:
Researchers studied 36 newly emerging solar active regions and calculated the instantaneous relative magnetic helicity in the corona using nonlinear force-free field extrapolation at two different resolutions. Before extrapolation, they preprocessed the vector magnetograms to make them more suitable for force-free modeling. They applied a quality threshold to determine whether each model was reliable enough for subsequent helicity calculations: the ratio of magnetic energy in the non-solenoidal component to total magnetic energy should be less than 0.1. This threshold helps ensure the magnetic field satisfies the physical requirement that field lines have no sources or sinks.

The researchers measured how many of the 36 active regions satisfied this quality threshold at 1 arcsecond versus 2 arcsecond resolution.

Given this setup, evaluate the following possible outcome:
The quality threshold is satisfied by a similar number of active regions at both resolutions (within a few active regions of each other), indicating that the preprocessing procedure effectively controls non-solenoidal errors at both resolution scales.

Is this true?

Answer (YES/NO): NO